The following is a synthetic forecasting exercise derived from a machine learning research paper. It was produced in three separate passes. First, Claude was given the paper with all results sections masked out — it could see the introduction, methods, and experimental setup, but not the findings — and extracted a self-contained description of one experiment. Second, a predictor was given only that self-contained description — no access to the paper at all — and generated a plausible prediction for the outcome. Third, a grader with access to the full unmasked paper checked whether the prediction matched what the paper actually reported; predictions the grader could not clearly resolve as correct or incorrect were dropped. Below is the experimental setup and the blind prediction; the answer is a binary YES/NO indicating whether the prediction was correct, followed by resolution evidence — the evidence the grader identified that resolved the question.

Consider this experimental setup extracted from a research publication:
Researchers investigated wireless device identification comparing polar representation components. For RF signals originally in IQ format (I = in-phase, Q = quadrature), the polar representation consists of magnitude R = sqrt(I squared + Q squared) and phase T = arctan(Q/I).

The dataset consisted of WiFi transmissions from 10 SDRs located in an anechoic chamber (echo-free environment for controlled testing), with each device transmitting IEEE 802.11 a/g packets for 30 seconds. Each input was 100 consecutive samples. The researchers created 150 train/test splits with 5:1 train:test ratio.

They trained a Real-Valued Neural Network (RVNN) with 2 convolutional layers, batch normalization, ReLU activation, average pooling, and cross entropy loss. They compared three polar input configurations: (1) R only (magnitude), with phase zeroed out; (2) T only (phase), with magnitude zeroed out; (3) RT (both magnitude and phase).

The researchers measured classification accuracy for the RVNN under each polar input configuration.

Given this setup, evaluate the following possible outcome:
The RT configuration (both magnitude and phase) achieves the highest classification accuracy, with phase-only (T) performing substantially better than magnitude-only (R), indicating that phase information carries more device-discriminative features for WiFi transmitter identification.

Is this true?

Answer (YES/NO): NO